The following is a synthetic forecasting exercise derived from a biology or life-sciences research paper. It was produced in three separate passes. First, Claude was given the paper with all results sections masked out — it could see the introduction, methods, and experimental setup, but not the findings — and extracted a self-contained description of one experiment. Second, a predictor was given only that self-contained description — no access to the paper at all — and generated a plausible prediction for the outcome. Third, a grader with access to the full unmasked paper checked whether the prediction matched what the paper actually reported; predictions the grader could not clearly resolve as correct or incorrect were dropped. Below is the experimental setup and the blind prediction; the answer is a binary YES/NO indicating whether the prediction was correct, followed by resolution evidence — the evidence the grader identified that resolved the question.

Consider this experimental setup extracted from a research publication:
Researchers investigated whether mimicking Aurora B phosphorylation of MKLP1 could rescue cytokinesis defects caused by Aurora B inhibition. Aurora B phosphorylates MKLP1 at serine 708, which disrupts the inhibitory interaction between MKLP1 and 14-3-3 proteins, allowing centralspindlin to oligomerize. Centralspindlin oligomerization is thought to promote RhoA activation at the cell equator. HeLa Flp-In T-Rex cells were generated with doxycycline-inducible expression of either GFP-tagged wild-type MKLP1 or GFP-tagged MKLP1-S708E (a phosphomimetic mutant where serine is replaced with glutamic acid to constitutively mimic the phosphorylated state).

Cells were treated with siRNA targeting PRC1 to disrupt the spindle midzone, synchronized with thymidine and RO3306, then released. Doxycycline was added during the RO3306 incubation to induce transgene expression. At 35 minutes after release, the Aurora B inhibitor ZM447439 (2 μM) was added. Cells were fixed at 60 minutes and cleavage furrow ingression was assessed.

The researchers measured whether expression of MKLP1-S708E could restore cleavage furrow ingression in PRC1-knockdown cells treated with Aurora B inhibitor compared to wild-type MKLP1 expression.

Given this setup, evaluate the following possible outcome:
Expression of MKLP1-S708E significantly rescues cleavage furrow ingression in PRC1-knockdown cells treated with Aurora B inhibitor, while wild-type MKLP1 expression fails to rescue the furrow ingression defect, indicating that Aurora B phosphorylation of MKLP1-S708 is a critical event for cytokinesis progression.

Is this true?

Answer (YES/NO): NO